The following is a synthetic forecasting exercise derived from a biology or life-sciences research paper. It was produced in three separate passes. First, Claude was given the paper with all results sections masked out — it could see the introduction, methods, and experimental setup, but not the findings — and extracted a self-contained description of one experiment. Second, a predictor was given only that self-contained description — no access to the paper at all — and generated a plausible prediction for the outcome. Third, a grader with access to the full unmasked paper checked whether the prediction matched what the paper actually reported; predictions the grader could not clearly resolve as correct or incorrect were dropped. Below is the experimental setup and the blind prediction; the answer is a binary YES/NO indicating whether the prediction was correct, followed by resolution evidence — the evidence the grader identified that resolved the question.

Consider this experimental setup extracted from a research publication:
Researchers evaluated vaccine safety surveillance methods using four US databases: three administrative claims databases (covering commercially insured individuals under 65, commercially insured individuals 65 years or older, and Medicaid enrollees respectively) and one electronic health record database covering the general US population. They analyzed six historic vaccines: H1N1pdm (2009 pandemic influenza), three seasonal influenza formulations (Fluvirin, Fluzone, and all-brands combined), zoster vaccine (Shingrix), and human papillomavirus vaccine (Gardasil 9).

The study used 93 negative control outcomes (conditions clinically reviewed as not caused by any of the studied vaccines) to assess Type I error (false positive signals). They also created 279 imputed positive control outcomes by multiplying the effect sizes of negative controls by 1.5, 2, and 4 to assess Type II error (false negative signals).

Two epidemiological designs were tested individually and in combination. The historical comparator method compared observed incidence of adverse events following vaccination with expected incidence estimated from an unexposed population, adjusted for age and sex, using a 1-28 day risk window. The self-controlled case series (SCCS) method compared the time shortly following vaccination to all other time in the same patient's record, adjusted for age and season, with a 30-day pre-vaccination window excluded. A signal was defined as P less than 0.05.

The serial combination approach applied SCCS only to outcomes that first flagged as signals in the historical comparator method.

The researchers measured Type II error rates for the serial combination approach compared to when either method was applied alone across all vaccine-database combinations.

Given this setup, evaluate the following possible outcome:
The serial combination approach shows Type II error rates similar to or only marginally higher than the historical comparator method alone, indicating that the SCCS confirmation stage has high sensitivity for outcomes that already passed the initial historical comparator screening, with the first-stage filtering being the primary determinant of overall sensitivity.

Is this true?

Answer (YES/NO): NO